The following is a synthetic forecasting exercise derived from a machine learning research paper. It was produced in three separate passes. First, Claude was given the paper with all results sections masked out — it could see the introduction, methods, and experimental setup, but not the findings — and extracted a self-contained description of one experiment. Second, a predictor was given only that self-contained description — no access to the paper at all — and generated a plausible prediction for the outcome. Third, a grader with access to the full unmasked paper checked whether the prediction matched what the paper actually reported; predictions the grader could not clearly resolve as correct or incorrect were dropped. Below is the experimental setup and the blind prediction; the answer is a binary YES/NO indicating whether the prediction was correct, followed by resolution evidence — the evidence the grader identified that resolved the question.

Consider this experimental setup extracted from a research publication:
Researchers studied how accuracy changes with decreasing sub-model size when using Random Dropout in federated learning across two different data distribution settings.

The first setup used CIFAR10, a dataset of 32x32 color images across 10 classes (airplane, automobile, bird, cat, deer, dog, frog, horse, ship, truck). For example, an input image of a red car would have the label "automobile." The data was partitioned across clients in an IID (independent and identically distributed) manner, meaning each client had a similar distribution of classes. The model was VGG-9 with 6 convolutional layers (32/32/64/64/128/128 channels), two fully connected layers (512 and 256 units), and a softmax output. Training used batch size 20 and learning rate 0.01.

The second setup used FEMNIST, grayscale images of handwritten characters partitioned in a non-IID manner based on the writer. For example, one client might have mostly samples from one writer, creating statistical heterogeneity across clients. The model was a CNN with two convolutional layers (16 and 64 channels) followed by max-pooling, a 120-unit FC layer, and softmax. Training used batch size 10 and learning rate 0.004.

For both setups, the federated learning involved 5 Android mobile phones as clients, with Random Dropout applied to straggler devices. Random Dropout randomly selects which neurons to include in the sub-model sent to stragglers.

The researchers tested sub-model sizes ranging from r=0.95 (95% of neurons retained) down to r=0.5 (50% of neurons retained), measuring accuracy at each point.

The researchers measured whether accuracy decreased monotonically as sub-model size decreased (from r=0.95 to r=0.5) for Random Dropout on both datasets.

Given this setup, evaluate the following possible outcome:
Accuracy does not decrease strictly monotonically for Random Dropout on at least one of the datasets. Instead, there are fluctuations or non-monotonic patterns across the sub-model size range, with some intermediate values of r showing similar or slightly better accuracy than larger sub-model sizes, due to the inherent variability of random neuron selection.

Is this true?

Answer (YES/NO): YES